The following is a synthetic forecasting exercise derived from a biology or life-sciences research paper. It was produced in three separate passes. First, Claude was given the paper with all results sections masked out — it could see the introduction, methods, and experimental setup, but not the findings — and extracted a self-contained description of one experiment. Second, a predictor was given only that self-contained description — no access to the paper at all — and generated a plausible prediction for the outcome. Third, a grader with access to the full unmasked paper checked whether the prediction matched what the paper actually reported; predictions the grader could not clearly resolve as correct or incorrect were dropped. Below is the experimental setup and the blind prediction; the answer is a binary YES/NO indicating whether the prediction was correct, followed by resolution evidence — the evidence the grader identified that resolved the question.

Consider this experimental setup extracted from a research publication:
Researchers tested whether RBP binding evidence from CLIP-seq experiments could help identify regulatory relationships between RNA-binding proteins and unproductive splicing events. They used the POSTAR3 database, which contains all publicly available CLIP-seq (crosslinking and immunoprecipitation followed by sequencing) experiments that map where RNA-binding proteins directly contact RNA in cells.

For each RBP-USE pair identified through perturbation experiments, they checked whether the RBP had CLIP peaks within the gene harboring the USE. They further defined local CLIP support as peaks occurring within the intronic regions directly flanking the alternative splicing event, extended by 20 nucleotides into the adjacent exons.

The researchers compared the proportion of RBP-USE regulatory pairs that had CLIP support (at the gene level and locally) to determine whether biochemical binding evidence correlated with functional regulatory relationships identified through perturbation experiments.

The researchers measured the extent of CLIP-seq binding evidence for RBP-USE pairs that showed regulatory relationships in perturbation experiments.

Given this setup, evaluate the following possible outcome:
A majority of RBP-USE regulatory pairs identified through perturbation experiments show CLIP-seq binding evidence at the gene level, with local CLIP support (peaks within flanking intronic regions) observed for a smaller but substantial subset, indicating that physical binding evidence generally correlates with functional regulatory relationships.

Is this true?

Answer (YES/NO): YES